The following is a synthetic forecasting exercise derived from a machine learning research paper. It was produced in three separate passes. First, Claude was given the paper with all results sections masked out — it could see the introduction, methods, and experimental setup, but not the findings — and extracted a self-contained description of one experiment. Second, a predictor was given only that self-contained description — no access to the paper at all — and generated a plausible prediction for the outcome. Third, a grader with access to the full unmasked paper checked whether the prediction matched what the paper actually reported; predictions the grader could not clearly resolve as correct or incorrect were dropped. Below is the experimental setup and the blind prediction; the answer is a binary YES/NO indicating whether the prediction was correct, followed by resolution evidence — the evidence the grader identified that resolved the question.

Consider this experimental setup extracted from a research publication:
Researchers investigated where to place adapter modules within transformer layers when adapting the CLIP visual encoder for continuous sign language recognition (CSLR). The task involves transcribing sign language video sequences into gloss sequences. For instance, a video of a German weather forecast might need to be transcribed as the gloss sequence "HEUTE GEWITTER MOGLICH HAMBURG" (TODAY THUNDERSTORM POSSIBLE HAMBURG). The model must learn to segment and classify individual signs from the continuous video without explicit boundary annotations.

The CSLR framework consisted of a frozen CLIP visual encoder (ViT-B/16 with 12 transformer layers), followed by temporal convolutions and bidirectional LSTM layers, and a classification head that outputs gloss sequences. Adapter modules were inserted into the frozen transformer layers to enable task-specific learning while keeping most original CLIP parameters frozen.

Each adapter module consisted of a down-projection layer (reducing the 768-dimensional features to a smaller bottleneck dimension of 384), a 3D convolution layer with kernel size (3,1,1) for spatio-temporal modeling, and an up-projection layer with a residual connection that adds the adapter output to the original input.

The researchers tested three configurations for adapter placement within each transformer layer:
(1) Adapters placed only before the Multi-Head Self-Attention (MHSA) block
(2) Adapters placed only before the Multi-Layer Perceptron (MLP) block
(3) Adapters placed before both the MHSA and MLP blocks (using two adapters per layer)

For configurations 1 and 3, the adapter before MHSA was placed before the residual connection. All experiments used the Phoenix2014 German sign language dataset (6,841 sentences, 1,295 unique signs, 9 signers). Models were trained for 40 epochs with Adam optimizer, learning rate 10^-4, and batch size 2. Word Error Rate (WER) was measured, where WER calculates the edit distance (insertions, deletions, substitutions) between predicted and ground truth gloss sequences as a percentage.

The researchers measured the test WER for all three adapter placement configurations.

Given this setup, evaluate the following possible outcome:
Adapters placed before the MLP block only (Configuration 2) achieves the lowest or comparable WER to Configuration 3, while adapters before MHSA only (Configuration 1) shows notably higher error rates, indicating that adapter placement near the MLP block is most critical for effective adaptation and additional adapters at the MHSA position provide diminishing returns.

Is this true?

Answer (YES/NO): YES